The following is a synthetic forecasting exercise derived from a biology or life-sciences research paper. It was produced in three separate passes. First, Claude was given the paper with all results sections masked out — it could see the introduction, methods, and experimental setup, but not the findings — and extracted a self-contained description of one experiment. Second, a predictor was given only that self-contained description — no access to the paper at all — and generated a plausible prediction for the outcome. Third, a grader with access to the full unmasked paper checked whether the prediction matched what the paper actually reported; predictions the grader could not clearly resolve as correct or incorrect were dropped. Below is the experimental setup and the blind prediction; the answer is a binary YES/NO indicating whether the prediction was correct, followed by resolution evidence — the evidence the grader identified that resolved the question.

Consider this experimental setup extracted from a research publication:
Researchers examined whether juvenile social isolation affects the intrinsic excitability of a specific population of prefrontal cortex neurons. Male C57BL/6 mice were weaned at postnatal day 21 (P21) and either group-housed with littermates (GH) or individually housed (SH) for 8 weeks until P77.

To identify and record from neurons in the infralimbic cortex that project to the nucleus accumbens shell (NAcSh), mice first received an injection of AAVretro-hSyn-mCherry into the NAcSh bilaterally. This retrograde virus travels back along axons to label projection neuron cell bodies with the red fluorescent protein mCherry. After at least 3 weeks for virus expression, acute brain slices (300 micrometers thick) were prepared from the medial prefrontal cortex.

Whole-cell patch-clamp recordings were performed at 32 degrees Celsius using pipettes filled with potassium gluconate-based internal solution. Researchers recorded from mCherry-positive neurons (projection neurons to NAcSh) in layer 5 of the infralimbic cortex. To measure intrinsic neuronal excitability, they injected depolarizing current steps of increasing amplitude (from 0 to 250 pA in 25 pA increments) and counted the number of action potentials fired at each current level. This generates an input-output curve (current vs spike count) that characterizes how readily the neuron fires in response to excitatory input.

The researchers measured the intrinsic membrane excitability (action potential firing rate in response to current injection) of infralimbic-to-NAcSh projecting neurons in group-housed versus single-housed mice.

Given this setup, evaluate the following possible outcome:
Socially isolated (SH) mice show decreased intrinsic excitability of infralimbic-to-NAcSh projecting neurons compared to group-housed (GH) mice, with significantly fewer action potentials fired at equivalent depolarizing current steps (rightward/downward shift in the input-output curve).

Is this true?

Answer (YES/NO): YES